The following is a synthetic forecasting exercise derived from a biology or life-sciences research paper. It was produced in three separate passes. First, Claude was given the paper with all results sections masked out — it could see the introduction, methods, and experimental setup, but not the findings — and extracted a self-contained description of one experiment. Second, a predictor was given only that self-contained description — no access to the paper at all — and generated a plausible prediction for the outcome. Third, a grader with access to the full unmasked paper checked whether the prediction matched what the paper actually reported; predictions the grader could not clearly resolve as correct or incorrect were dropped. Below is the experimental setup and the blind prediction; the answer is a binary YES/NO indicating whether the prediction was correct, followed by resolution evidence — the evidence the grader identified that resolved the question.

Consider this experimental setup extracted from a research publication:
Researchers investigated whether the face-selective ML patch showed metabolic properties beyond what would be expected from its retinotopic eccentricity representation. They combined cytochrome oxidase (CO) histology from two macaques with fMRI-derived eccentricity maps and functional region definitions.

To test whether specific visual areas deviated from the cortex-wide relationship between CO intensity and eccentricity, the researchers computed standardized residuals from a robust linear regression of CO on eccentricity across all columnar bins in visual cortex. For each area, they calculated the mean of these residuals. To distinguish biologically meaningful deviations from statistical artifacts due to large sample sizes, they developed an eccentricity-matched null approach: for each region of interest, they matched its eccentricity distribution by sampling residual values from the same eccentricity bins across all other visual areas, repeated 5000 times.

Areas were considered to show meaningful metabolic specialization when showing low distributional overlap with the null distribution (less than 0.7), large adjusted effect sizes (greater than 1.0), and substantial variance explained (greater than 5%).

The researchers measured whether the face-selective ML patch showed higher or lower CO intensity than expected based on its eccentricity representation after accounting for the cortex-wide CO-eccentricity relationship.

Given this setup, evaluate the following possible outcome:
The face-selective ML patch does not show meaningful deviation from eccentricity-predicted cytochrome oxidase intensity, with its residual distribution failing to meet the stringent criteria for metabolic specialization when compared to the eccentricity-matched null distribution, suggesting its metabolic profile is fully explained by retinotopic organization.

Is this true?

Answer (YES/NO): NO